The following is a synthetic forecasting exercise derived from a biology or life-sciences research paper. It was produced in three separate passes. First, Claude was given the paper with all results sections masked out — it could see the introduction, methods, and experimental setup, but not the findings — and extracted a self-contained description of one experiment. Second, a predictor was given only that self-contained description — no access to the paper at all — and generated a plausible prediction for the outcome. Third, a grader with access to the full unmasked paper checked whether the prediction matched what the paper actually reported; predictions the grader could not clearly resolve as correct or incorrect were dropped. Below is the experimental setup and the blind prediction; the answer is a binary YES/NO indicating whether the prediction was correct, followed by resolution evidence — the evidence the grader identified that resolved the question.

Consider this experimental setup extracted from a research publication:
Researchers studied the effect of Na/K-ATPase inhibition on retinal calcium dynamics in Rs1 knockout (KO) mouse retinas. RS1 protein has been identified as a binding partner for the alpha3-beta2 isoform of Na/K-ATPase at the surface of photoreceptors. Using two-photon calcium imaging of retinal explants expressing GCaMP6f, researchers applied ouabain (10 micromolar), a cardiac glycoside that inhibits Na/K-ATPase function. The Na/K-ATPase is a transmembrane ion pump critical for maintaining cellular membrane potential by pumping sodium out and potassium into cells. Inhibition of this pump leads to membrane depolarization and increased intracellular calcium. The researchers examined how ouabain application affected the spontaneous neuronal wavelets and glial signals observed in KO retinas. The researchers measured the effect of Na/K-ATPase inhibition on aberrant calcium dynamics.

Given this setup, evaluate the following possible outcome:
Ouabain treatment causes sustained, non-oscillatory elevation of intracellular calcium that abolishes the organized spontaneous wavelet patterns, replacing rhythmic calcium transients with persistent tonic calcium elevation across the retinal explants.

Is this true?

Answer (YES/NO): NO